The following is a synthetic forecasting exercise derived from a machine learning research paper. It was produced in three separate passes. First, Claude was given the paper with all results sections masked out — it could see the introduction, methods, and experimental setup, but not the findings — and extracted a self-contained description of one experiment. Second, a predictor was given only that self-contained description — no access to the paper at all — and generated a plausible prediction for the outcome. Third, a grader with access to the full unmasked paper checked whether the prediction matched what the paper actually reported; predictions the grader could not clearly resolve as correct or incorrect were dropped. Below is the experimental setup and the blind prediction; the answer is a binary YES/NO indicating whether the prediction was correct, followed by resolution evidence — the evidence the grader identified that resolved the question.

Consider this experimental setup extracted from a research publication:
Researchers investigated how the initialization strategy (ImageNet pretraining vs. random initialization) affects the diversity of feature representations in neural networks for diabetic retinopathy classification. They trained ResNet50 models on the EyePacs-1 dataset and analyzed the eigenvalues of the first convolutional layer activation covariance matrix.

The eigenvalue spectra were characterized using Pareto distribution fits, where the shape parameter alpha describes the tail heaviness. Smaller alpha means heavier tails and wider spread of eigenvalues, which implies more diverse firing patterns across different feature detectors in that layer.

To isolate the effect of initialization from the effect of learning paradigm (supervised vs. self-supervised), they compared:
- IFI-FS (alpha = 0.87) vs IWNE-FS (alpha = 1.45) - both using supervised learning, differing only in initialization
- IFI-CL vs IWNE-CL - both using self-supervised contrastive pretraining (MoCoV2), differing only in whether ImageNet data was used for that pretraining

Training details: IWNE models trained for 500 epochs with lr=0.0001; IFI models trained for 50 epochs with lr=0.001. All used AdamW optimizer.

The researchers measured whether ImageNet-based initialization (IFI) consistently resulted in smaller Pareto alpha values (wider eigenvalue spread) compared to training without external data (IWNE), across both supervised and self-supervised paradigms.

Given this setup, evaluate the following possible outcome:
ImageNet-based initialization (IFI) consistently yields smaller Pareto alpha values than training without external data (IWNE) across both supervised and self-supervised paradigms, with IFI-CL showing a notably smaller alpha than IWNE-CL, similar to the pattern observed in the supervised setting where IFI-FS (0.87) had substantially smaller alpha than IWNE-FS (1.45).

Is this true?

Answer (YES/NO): YES